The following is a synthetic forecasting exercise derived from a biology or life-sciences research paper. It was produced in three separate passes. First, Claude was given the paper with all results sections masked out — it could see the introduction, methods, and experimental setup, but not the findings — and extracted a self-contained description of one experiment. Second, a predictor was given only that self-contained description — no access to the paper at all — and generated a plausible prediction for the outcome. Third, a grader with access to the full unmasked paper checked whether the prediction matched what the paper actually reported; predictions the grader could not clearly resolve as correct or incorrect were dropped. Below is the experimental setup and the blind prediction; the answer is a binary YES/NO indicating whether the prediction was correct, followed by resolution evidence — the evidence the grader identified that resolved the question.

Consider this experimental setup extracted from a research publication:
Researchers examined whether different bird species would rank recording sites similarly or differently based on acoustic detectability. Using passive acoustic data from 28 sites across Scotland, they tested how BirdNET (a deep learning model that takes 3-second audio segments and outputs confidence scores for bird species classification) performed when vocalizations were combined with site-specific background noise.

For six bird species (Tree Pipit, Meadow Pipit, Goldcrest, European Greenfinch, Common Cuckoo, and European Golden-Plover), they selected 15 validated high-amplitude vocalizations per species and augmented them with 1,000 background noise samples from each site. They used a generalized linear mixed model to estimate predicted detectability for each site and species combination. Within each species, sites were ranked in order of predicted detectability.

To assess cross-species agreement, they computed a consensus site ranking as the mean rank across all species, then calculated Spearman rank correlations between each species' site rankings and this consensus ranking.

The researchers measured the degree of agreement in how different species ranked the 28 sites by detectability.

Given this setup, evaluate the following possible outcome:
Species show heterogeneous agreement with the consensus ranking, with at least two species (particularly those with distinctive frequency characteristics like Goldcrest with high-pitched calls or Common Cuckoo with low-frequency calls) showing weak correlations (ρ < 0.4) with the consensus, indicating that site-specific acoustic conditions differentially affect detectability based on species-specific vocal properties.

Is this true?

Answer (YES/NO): NO